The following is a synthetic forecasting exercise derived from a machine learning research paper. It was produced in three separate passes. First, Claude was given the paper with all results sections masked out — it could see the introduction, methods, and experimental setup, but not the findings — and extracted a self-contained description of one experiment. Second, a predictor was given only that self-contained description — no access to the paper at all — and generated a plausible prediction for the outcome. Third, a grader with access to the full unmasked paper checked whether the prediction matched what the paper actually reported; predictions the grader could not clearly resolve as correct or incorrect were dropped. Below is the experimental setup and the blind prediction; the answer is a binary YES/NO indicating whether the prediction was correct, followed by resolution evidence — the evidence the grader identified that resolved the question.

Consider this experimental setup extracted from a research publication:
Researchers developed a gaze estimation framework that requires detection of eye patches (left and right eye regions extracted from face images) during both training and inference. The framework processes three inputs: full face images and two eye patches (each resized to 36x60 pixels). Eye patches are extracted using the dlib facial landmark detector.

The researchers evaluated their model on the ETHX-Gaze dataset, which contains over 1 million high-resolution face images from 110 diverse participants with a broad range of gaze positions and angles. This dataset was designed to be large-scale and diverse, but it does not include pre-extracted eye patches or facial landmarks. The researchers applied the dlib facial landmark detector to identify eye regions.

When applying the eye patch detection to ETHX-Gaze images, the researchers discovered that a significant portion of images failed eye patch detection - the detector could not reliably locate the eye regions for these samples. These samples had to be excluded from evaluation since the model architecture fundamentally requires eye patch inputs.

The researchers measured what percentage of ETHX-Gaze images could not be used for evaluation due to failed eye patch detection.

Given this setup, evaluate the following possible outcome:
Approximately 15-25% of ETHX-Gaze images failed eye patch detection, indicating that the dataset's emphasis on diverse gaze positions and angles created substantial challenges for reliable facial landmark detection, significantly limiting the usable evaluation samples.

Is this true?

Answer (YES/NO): NO